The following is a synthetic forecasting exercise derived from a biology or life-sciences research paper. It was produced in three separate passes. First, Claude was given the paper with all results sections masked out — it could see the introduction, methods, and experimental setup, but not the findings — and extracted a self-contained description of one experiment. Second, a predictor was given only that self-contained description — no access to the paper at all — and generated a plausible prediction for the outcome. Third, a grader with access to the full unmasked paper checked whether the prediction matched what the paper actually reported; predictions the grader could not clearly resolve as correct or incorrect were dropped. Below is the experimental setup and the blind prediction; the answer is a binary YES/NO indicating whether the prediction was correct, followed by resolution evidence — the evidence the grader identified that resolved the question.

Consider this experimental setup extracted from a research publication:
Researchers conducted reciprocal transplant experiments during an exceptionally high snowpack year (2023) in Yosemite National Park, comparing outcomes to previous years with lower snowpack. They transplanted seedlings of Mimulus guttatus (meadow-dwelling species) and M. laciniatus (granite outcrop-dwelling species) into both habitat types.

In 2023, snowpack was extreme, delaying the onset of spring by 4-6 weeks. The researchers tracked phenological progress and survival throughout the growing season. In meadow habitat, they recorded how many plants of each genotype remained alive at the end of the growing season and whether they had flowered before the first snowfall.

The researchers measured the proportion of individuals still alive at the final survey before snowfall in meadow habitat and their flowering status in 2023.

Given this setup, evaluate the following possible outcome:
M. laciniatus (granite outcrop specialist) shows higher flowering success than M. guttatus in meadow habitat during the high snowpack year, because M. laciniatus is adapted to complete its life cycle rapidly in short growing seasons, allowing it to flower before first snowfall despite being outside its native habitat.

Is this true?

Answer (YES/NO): NO